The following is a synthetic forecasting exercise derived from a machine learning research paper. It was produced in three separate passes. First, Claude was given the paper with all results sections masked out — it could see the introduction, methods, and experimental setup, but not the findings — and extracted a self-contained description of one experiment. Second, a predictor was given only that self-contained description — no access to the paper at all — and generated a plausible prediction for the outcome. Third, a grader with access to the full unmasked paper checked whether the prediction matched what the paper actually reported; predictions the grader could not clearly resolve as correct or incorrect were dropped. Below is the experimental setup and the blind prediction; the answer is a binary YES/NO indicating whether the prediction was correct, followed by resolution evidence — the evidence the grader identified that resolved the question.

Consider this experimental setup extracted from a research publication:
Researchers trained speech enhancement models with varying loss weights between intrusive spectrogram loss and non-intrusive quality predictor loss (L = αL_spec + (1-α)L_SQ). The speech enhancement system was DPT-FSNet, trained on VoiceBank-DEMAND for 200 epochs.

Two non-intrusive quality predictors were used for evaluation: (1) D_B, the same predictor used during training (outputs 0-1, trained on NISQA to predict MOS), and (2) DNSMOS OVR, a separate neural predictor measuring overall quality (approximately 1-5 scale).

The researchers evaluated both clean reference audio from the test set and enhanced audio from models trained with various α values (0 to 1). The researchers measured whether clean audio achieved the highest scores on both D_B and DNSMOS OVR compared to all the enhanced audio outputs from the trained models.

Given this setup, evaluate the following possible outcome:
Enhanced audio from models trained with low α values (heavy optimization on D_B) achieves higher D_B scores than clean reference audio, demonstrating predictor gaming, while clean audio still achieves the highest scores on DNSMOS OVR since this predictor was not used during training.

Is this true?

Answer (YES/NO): NO